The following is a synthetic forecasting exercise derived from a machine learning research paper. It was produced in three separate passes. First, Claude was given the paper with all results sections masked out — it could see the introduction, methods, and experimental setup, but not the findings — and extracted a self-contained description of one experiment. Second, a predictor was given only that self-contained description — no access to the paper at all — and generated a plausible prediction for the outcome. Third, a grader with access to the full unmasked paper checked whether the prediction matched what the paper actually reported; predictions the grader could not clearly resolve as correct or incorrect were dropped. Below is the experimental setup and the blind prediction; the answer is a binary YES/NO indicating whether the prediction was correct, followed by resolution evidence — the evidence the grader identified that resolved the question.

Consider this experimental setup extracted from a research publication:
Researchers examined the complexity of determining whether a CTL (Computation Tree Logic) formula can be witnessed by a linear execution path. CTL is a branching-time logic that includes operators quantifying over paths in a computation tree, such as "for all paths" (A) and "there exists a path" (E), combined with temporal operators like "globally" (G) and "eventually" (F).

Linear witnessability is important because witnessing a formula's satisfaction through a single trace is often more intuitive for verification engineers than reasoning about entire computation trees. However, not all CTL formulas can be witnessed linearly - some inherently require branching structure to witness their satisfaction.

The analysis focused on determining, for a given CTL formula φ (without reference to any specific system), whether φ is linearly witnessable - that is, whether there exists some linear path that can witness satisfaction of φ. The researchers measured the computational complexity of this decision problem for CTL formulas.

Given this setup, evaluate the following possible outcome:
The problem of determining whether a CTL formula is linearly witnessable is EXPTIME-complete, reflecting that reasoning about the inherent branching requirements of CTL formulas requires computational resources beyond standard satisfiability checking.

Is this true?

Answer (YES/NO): NO